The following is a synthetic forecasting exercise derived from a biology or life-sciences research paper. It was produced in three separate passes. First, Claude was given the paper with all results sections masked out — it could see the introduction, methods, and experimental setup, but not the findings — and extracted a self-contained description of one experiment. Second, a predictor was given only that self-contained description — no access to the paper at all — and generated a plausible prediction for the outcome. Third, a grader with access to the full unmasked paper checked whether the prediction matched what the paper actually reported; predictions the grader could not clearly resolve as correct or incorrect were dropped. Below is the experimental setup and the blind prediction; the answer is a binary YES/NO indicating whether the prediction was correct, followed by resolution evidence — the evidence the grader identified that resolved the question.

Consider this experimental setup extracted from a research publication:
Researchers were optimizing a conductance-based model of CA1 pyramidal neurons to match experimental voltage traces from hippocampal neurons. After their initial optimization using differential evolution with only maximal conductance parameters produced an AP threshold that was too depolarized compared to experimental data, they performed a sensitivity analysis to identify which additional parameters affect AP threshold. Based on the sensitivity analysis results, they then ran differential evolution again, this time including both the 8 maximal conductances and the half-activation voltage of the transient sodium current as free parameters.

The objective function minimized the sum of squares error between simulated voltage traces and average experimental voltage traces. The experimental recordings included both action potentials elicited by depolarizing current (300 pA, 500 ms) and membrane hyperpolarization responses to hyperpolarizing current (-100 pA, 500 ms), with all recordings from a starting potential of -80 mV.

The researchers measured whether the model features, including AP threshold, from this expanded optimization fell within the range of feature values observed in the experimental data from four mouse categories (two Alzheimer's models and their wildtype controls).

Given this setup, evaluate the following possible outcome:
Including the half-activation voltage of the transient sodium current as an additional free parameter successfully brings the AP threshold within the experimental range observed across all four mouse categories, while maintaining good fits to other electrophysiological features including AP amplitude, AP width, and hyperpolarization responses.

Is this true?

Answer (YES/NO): YES